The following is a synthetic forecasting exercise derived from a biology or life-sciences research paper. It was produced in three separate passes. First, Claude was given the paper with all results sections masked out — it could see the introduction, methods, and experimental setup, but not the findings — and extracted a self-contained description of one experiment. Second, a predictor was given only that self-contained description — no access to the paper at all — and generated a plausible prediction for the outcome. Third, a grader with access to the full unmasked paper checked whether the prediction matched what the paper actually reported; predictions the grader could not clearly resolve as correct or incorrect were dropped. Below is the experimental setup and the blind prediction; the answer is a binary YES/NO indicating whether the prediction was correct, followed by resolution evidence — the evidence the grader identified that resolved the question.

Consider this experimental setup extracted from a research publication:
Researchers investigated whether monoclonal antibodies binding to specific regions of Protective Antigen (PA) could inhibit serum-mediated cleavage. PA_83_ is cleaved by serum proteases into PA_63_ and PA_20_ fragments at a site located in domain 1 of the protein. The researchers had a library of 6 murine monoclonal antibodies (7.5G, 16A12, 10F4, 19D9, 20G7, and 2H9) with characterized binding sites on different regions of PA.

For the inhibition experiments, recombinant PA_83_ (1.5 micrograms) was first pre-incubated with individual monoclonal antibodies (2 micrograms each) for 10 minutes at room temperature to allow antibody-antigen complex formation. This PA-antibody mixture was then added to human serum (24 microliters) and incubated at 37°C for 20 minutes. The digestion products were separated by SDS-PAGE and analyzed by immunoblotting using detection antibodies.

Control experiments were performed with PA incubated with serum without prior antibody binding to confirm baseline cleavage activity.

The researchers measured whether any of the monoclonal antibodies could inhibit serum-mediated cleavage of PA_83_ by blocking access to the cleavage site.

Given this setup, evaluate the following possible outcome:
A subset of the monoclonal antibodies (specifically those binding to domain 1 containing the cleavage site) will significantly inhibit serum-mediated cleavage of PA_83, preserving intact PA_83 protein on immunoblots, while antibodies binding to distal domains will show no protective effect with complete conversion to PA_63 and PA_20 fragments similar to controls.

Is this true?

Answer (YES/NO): NO